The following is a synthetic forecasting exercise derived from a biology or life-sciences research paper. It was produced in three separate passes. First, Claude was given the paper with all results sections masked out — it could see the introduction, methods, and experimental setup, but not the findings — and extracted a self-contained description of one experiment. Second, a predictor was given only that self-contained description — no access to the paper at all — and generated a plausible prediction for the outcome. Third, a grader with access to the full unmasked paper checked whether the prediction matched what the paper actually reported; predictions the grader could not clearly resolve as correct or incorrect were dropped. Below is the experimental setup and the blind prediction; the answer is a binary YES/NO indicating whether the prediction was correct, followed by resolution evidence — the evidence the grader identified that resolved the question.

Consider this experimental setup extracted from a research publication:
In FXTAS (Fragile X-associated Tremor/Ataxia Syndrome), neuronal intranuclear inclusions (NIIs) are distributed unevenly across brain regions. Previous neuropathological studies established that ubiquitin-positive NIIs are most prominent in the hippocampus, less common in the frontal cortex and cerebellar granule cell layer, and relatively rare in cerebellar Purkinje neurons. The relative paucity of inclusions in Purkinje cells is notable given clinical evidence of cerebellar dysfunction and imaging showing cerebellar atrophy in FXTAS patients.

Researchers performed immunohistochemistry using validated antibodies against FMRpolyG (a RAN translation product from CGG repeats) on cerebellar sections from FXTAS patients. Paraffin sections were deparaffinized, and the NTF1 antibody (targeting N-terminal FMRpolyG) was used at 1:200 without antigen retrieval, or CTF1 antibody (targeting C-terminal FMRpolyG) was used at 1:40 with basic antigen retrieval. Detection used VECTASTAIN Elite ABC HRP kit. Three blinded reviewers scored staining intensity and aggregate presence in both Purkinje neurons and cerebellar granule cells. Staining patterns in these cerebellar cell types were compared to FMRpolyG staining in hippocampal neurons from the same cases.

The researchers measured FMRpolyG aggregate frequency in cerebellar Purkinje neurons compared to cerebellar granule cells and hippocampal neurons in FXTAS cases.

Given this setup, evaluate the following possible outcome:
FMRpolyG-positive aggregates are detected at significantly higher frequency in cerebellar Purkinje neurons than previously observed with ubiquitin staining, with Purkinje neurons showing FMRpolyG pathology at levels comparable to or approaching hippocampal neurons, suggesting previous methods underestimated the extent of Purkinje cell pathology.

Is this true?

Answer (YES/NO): NO